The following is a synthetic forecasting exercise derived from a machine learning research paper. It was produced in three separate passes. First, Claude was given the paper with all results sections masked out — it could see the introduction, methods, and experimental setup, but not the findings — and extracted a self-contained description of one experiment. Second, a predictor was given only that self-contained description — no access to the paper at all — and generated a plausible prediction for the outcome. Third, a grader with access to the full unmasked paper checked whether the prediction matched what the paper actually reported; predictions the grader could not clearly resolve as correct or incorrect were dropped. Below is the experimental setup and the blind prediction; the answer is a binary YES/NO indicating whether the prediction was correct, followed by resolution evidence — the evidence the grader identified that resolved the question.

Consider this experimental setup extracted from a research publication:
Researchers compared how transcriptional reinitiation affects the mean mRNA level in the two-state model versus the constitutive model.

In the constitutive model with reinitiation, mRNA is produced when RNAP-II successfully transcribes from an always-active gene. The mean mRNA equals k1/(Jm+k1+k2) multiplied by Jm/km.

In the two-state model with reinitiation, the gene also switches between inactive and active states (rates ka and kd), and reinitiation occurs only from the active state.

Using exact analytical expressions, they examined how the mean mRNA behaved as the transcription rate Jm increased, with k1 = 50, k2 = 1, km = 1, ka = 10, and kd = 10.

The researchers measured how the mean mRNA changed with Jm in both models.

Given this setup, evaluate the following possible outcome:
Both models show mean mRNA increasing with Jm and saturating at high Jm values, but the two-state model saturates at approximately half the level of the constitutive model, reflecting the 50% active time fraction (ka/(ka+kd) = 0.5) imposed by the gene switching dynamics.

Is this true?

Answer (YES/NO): YES